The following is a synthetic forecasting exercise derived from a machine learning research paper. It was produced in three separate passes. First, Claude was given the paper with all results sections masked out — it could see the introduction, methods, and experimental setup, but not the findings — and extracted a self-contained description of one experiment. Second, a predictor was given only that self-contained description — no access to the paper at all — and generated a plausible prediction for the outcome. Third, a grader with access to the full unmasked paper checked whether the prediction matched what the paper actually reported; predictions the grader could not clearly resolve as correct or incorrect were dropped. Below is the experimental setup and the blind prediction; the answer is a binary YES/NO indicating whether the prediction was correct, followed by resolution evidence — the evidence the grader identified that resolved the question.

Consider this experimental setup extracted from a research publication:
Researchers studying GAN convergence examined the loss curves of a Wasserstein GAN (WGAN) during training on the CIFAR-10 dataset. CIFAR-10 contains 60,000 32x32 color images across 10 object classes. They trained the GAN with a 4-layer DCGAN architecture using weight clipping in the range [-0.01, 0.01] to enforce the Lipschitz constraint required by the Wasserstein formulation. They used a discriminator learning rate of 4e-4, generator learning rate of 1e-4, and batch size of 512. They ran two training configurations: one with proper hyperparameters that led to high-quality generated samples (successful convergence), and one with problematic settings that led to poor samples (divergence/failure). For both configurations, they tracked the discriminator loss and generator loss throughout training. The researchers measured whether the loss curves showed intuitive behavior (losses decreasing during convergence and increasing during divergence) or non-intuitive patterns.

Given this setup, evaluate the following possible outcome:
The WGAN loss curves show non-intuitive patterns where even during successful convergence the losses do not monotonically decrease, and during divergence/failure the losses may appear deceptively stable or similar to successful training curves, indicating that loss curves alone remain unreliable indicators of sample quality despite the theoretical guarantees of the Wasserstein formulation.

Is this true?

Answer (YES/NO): NO